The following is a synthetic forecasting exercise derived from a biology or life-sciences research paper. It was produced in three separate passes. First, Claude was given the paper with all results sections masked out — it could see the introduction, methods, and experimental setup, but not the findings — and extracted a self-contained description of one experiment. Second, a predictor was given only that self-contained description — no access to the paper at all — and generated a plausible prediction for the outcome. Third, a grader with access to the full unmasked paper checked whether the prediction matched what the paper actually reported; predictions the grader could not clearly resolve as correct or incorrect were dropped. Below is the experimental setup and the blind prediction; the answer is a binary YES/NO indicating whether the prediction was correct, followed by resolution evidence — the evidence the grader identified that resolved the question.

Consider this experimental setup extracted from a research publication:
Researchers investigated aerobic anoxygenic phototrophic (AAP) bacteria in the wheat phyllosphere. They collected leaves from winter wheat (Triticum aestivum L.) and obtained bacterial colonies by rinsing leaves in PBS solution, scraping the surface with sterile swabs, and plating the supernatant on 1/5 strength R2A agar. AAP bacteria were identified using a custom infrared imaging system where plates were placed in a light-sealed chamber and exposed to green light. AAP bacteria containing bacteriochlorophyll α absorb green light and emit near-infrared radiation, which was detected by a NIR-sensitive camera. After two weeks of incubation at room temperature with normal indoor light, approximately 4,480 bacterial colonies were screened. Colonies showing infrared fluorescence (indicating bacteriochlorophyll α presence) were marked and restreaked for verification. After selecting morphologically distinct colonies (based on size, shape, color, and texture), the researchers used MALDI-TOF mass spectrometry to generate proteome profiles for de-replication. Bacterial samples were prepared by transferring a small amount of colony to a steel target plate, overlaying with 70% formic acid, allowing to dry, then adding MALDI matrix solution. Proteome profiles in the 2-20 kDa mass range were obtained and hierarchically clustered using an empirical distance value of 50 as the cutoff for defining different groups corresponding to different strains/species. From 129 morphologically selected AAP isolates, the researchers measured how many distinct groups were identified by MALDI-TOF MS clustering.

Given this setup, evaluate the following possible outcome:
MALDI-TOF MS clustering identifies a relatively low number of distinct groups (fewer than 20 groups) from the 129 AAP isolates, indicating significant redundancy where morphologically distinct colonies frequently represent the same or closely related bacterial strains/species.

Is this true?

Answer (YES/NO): NO